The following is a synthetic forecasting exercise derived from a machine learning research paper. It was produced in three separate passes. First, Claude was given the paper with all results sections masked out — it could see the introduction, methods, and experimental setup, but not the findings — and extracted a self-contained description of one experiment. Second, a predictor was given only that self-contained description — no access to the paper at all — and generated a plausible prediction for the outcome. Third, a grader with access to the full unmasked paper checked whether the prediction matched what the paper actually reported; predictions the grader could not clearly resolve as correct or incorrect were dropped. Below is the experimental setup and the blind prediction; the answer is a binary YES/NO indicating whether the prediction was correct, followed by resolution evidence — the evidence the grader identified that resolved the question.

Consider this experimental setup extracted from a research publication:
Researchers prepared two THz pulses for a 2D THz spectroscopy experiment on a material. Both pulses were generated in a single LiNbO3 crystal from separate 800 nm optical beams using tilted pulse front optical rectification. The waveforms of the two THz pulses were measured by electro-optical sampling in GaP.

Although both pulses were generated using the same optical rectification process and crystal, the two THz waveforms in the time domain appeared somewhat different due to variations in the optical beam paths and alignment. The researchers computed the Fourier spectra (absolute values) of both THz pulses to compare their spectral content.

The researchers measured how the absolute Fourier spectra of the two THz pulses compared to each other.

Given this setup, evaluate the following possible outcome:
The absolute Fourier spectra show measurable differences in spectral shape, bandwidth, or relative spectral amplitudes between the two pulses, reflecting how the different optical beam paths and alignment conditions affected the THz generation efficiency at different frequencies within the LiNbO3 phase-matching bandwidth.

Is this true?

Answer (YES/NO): NO